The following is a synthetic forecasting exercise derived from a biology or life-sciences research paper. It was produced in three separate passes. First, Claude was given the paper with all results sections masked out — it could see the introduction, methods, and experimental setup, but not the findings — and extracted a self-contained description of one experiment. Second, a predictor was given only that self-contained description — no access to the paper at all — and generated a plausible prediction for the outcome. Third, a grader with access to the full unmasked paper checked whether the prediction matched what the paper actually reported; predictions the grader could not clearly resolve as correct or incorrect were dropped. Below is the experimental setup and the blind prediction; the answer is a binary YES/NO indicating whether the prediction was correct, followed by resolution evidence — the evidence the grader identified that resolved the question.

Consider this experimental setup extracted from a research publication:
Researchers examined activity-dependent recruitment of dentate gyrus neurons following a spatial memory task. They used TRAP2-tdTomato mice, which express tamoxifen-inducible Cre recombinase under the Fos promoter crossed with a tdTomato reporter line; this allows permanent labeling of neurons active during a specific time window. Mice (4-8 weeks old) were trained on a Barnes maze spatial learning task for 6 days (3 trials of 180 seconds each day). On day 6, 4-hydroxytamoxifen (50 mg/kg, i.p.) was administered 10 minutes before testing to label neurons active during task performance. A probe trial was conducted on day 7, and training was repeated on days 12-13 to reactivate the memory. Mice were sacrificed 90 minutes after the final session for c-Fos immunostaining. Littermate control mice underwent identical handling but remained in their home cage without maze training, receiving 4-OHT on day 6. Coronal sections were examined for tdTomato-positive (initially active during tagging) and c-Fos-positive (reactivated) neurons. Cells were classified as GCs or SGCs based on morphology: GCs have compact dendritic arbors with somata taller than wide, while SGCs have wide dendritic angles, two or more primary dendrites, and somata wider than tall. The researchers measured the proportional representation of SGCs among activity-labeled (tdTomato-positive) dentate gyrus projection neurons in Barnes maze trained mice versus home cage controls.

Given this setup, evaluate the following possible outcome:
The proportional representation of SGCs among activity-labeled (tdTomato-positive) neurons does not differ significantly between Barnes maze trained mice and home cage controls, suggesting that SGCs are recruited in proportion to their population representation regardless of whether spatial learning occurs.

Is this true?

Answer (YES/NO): NO